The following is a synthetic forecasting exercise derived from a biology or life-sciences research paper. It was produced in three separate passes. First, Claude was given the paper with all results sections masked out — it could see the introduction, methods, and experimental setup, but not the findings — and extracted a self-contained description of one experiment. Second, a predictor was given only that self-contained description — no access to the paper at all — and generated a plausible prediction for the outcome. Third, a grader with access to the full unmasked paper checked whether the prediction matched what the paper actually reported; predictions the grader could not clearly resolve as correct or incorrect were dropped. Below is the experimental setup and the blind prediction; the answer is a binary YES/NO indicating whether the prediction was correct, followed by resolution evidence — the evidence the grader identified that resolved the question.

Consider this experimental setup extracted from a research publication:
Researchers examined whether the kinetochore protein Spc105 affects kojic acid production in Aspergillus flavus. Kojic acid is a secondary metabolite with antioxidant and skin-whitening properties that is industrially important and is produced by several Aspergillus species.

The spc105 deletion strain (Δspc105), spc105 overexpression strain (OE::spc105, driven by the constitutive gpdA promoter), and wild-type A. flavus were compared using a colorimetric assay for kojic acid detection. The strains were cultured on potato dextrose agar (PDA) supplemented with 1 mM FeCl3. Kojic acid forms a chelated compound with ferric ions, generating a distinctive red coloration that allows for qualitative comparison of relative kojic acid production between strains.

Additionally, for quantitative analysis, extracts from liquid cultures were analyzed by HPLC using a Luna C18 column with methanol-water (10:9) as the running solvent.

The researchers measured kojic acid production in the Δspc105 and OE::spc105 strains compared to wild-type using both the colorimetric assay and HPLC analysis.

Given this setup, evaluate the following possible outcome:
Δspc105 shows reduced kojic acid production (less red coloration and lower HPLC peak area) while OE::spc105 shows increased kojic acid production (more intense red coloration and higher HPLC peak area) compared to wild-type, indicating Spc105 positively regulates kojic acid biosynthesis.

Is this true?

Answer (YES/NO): YES